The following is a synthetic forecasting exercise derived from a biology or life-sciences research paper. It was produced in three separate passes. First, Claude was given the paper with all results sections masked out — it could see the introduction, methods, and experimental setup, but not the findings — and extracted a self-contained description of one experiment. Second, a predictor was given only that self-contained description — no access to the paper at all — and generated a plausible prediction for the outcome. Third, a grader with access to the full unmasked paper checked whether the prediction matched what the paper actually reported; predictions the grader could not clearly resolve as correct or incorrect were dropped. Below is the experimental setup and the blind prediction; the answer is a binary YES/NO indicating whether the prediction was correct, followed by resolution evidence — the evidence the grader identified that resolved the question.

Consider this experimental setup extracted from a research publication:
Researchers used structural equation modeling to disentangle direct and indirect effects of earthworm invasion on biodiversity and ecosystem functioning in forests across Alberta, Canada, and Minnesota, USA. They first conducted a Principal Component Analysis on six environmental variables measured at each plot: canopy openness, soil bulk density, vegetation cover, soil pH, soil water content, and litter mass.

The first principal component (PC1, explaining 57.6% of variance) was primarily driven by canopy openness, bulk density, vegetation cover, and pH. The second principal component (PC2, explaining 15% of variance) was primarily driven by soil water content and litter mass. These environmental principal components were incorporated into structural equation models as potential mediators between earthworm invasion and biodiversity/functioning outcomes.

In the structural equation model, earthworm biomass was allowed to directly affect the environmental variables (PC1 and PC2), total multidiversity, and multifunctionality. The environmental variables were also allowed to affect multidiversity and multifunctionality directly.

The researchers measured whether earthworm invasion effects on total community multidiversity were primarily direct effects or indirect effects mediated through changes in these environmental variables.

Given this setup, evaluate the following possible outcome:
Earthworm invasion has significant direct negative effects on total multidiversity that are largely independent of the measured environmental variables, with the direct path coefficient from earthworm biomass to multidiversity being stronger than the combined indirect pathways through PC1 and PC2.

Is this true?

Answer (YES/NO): YES